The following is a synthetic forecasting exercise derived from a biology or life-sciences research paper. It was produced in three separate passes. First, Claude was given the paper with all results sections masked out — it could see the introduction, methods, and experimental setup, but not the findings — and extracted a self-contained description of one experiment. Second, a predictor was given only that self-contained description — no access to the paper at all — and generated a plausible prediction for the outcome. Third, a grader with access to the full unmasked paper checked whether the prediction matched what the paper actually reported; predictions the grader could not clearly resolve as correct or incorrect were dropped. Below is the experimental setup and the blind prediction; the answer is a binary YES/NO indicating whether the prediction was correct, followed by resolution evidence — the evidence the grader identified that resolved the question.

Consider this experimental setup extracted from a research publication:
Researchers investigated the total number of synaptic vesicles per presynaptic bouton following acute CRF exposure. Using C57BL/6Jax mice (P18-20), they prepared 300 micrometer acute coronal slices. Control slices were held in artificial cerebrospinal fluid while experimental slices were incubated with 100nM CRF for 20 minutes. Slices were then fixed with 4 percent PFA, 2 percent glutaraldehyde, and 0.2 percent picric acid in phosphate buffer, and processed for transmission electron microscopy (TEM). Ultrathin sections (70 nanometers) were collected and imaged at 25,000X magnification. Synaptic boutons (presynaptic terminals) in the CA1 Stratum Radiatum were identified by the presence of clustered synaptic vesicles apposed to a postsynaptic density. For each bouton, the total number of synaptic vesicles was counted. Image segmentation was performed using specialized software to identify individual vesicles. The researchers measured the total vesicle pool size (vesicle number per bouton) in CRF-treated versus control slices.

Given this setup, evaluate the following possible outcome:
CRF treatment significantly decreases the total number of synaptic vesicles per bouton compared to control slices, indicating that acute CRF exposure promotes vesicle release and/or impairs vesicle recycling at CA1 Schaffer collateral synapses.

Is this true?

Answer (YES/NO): NO